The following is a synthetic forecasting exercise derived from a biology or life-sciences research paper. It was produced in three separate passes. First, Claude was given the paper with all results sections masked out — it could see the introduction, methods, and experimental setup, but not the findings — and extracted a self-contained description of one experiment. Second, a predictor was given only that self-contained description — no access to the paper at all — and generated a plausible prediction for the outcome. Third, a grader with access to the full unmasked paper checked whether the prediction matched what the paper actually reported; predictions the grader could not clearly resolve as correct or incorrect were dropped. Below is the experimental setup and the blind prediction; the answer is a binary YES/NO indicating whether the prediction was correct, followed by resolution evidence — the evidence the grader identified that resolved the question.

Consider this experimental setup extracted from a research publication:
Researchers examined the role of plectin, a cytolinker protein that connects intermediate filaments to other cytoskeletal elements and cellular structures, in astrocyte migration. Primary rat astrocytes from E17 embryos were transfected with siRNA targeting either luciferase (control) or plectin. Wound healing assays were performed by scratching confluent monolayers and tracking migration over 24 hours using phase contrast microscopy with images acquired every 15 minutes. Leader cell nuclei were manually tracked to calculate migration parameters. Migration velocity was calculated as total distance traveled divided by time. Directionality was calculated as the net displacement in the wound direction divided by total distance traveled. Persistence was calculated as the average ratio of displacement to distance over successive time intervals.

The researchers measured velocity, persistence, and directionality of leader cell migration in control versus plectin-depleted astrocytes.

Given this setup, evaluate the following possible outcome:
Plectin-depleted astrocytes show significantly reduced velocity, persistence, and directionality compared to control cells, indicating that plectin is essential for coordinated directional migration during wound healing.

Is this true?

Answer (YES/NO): YES